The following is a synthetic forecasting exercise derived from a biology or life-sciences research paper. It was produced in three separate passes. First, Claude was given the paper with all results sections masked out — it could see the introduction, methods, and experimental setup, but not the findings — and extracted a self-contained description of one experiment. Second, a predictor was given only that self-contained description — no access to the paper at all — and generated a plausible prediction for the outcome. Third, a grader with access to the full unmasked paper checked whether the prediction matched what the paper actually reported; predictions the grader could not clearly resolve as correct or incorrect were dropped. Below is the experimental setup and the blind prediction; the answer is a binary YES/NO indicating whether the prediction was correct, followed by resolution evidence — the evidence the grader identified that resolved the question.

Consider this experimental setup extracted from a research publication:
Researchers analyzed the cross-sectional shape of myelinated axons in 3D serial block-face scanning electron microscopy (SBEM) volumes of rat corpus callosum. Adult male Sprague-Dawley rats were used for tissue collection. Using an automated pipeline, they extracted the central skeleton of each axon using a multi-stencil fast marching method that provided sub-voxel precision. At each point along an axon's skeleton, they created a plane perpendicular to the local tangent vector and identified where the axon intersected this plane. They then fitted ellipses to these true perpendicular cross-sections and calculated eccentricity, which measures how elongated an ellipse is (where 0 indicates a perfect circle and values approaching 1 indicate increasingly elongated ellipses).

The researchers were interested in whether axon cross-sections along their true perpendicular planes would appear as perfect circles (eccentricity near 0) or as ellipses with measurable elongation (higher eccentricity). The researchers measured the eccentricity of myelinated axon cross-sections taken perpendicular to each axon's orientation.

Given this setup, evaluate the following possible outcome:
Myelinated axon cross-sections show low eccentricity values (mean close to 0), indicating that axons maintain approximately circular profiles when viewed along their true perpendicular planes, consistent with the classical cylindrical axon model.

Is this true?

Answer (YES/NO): NO